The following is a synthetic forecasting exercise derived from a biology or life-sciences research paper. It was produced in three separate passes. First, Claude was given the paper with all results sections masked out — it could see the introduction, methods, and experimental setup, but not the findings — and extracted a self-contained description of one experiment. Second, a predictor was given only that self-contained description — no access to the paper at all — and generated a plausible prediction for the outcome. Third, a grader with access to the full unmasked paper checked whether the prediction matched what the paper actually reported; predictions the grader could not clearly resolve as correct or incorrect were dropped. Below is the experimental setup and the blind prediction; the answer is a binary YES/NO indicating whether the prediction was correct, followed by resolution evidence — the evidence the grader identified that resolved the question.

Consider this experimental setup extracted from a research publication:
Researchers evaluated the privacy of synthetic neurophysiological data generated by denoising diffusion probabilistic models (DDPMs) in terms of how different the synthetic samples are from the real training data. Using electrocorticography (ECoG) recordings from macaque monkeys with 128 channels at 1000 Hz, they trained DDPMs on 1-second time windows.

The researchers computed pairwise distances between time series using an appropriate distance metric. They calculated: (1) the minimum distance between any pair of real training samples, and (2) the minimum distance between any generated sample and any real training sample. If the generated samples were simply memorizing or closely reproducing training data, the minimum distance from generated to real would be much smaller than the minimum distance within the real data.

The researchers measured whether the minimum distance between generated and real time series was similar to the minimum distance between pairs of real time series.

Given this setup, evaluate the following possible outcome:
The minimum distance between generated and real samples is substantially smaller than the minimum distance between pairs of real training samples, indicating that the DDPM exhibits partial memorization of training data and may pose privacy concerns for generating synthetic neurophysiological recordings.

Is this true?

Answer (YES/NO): NO